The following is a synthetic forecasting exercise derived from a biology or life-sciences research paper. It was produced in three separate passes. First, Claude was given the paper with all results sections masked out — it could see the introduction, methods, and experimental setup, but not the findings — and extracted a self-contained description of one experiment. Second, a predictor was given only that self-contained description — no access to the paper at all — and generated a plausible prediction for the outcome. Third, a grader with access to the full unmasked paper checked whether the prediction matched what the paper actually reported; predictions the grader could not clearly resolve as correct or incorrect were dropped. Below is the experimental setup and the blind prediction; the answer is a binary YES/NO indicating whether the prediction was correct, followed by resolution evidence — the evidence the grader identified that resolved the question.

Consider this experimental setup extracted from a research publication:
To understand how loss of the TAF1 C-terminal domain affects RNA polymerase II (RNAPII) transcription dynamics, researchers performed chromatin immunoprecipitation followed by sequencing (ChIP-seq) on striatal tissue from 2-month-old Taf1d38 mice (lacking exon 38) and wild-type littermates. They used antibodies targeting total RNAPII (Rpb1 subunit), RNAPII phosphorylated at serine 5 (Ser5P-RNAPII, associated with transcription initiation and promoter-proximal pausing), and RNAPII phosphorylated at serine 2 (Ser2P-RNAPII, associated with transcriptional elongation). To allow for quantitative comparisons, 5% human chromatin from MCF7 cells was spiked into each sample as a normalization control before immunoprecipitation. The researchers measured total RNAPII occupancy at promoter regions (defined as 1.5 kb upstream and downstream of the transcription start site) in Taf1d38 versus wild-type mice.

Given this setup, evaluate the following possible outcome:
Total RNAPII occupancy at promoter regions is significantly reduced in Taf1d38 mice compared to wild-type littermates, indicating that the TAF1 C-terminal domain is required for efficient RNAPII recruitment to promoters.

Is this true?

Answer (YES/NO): NO